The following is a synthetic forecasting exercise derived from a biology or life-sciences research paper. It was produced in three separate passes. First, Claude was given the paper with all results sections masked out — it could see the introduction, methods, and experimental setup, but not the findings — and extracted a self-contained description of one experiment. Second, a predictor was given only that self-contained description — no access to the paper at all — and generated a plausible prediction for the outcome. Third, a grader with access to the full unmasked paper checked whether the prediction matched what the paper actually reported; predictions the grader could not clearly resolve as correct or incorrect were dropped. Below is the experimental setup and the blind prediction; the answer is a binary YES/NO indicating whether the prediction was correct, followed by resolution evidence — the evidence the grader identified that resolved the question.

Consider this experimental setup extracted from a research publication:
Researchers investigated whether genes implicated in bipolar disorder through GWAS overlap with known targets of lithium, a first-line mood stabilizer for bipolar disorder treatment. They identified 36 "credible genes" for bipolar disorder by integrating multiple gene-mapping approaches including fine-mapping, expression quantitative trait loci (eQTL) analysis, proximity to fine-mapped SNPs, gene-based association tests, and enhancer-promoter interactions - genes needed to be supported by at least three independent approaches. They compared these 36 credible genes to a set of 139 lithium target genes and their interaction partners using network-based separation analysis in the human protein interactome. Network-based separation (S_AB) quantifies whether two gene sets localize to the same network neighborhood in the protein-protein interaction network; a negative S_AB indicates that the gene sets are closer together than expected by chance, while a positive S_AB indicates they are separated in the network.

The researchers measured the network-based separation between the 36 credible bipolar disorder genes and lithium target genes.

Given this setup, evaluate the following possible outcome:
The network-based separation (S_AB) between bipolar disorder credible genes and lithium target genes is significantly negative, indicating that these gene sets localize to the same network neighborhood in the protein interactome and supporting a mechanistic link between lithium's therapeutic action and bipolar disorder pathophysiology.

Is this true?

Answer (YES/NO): NO